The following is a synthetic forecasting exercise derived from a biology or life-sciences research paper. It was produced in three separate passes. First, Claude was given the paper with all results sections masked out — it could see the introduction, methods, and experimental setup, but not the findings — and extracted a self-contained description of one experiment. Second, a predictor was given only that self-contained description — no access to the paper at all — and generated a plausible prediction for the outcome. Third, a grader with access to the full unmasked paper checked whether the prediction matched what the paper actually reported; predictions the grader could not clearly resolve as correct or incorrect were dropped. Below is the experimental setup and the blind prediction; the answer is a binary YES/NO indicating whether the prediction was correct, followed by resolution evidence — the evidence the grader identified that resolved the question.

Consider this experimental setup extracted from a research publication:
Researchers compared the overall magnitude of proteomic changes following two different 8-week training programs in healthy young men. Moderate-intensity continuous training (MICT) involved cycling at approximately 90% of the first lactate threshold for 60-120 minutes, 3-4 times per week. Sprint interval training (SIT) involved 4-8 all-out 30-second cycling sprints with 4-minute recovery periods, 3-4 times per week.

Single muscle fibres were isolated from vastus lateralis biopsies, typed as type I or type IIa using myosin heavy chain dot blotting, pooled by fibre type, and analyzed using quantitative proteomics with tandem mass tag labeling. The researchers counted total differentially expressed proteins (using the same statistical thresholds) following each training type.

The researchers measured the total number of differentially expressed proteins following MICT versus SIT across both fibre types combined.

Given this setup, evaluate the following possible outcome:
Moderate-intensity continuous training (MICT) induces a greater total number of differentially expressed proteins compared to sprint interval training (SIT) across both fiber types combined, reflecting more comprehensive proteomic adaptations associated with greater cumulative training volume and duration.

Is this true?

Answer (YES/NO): YES